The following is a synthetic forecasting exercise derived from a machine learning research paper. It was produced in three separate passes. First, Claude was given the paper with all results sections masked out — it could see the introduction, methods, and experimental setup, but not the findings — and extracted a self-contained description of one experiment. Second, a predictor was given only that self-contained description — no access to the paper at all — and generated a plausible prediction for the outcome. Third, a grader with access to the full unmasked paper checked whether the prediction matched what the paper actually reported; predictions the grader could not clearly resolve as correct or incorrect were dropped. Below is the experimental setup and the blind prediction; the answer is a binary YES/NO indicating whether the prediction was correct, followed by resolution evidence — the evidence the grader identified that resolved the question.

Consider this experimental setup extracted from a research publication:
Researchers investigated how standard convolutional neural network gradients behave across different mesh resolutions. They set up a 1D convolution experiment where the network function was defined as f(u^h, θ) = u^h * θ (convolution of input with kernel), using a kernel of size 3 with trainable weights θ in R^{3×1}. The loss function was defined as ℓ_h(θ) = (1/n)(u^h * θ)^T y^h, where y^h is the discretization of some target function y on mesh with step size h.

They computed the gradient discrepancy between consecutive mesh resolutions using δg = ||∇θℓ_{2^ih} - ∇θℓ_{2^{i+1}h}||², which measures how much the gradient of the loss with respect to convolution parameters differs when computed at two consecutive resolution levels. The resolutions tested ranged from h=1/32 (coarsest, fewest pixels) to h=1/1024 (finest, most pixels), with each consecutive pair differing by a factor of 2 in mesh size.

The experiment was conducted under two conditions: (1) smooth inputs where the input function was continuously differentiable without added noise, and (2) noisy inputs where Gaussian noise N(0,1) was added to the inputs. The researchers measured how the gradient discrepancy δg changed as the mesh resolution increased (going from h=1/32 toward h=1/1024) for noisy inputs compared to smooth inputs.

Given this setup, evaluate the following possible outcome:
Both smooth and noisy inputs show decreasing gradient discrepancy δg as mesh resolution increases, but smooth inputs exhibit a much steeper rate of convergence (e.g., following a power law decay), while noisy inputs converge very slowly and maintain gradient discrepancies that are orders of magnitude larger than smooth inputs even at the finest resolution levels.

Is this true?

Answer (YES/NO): NO